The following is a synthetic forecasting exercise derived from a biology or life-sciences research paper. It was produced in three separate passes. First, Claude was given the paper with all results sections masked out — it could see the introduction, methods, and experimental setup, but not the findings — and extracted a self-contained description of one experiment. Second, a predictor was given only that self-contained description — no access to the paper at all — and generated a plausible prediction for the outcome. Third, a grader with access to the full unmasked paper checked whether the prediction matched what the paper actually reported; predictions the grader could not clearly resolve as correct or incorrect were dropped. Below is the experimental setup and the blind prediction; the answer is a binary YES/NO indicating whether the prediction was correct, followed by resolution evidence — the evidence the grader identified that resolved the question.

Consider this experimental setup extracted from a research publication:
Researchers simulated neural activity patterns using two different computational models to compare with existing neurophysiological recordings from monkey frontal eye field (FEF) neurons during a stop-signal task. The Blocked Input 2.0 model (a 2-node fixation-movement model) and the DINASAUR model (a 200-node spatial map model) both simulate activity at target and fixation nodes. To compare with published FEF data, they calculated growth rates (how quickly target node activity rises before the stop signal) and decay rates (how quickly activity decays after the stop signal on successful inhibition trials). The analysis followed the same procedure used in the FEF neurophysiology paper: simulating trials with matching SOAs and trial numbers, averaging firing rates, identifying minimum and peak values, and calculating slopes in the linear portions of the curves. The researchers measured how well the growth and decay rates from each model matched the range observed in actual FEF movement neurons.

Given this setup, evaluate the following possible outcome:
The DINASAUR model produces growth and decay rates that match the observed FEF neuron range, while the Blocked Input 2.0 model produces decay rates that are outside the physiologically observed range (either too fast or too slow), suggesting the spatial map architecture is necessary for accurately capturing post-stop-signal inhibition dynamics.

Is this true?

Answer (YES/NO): NO